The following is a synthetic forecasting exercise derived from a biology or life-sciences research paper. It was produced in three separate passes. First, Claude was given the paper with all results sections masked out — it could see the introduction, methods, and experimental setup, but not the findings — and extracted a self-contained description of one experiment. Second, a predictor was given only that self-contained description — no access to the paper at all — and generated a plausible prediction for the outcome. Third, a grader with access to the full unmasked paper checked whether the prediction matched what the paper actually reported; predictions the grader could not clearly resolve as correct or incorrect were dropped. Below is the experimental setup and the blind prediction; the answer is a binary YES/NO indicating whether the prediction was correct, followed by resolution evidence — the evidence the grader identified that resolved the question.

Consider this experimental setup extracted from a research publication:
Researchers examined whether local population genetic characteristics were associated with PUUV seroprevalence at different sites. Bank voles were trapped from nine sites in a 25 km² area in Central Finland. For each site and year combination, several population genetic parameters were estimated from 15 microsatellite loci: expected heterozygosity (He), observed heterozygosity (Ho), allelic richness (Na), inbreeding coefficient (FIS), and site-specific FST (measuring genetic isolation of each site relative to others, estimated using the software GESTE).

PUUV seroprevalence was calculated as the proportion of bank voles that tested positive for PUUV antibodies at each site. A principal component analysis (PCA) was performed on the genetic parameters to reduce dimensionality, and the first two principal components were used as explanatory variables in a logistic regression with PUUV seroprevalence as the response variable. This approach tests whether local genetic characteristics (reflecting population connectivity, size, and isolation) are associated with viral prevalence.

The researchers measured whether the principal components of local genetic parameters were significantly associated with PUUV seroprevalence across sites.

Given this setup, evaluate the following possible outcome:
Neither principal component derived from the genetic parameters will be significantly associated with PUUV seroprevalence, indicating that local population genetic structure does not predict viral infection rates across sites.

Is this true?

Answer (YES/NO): NO